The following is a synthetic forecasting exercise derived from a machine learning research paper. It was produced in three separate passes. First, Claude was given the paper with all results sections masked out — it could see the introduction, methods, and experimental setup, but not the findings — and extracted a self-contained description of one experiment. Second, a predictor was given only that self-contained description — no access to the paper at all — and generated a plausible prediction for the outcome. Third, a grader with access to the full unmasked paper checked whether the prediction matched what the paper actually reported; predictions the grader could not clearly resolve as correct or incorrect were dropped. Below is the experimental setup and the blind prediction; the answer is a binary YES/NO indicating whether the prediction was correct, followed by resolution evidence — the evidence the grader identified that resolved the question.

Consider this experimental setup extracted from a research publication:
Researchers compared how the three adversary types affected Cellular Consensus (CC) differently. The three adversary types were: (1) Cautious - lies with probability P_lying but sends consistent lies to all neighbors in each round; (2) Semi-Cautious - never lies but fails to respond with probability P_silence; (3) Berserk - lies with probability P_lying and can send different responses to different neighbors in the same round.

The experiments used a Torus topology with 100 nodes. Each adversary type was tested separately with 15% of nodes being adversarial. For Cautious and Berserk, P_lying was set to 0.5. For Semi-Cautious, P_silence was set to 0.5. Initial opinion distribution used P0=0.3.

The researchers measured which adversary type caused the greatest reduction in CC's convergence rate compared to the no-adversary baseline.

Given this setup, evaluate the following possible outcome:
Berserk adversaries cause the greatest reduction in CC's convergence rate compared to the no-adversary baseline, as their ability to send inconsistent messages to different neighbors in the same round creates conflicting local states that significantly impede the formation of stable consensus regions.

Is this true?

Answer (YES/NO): NO